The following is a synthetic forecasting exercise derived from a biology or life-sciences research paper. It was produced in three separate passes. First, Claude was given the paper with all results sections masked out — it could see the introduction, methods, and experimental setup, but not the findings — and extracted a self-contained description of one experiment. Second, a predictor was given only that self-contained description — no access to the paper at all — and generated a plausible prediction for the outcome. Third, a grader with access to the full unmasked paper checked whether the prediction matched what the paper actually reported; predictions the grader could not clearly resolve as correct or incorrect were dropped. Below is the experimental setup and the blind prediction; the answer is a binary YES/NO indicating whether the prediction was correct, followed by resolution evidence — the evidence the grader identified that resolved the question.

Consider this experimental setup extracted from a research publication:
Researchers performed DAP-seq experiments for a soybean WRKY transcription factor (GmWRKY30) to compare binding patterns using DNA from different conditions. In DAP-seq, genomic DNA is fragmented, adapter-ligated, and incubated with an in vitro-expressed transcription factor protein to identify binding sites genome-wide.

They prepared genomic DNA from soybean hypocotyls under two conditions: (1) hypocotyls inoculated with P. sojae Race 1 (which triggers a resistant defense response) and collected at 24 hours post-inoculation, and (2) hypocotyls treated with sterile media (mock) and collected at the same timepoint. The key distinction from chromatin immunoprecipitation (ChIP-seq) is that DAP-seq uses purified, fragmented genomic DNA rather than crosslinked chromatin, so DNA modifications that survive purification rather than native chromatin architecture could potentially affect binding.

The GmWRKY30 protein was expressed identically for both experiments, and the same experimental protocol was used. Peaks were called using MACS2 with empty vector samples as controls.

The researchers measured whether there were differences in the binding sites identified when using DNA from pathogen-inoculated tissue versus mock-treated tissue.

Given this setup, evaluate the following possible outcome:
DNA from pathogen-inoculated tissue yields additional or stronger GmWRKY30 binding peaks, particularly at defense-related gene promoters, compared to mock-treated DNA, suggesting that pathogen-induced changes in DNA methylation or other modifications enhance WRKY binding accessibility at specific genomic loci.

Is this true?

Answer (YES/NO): YES